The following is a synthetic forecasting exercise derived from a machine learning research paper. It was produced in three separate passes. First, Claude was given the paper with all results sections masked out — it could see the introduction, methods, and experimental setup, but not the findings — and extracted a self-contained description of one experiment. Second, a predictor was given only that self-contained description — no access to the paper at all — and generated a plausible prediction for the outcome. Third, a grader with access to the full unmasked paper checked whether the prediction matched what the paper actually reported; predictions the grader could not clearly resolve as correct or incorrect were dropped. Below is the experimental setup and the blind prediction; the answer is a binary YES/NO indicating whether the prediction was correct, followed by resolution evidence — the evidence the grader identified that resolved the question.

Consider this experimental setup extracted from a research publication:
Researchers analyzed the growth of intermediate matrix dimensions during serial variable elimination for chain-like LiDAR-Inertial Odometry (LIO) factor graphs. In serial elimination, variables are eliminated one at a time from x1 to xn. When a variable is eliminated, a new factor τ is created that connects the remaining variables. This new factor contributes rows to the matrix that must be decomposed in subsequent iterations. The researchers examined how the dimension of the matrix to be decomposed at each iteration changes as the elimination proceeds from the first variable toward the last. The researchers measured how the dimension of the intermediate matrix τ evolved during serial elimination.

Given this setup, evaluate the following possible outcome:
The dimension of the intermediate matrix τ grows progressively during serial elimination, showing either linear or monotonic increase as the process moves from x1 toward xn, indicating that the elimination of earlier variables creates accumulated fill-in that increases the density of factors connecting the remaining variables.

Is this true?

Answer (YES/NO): YES